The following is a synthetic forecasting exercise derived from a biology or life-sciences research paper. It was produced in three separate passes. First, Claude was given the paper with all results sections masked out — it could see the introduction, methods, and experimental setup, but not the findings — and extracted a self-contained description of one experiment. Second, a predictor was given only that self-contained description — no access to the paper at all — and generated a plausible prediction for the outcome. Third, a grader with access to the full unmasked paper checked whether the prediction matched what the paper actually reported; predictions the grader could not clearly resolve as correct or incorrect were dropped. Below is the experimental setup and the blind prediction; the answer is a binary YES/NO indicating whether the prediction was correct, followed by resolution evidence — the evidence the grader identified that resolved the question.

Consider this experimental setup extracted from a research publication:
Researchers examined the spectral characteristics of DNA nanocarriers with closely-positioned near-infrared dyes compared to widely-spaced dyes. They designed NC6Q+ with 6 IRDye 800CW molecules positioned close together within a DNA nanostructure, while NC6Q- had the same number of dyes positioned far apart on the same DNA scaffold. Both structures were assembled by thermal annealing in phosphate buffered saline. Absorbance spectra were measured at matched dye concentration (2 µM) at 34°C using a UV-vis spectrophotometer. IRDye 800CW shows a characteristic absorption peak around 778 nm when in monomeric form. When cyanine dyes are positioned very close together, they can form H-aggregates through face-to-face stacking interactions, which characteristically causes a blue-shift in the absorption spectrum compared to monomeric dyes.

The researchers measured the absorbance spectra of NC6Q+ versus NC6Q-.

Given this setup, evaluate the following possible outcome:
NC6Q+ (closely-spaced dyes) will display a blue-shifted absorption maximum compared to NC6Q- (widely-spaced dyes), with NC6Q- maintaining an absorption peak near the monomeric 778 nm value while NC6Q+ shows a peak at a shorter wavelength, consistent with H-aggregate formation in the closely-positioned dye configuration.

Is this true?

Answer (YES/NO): YES